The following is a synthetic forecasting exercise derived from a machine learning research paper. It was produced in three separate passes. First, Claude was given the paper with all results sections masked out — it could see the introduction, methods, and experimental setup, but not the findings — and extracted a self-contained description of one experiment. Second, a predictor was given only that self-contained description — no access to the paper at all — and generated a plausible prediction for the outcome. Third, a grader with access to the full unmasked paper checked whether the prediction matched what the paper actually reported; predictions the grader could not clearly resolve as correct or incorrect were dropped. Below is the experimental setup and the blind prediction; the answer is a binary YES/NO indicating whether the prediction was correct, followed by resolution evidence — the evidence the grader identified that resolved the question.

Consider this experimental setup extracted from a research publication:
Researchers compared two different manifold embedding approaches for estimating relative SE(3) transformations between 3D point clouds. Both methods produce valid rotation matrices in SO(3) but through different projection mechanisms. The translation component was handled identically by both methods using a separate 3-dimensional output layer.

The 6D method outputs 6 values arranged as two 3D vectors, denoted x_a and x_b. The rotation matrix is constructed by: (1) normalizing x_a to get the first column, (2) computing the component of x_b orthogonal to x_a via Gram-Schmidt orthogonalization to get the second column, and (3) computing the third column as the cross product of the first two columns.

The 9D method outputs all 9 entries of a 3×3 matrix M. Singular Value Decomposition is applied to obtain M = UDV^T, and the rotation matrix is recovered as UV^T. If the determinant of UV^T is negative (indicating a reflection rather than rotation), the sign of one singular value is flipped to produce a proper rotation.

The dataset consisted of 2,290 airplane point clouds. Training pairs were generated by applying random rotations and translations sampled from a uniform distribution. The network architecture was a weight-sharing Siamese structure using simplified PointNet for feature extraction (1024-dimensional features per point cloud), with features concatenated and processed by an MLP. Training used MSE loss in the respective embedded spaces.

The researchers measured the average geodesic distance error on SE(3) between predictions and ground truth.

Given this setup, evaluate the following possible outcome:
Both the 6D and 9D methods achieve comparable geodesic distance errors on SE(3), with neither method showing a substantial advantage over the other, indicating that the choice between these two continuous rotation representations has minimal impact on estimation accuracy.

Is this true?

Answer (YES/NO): YES